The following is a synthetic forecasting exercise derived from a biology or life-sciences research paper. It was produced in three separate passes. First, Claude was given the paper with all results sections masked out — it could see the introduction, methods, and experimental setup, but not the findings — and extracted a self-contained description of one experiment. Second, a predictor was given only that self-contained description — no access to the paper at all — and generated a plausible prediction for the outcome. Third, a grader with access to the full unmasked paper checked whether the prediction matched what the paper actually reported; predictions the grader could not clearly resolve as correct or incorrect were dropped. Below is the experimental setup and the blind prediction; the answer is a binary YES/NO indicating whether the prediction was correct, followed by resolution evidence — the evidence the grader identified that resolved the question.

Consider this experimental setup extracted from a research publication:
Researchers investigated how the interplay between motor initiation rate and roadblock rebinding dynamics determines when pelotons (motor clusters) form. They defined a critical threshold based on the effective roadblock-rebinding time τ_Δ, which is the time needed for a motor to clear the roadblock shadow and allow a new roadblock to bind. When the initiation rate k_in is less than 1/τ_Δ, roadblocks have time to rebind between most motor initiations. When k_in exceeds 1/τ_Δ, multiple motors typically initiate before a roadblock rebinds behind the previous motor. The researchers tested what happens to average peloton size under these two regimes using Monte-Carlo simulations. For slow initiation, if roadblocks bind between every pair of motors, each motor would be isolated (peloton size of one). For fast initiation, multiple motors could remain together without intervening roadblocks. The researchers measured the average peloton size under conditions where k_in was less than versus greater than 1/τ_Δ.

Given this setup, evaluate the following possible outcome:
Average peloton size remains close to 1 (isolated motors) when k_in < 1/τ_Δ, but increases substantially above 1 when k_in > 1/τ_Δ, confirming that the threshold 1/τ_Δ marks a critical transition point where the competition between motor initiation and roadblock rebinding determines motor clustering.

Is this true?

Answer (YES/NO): YES